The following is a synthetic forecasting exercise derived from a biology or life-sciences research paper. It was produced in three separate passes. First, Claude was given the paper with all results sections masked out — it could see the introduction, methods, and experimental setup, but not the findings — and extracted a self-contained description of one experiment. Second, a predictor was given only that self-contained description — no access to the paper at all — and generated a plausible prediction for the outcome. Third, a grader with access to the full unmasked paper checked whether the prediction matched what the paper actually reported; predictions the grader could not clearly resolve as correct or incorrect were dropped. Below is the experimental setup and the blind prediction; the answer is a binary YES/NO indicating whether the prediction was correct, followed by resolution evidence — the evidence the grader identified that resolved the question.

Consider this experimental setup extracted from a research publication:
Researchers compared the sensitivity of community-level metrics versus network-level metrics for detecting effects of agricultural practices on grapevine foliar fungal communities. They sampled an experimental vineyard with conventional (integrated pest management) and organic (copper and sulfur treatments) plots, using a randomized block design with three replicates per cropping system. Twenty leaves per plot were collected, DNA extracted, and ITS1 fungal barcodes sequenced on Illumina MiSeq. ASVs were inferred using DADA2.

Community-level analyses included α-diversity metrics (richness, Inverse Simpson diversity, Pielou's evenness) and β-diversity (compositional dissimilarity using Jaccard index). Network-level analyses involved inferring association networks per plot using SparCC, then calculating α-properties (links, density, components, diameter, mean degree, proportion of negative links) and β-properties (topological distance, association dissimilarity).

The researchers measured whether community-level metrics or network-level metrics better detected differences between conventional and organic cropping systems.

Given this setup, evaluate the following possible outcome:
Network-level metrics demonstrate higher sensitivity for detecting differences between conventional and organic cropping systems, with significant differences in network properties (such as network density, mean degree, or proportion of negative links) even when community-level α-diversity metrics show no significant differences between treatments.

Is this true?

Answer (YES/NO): NO